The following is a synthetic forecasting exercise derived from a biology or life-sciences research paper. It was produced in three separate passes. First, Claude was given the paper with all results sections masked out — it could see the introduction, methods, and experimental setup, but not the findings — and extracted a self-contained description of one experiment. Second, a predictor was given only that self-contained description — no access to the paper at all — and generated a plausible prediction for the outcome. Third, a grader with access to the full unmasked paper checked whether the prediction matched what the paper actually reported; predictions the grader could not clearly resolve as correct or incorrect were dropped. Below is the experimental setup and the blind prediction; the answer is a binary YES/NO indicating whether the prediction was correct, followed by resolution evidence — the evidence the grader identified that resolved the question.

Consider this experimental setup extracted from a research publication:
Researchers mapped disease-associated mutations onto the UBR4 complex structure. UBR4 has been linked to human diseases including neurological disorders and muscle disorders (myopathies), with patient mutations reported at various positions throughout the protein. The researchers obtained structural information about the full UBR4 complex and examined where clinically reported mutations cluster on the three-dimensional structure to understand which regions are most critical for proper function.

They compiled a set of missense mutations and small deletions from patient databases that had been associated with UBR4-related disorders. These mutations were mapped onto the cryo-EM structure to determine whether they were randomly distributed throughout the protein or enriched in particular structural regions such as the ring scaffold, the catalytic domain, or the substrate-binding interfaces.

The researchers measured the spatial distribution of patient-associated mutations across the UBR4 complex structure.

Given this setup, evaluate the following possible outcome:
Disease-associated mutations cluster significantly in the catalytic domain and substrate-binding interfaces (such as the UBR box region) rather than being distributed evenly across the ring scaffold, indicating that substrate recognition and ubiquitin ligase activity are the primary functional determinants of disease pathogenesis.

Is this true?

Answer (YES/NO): NO